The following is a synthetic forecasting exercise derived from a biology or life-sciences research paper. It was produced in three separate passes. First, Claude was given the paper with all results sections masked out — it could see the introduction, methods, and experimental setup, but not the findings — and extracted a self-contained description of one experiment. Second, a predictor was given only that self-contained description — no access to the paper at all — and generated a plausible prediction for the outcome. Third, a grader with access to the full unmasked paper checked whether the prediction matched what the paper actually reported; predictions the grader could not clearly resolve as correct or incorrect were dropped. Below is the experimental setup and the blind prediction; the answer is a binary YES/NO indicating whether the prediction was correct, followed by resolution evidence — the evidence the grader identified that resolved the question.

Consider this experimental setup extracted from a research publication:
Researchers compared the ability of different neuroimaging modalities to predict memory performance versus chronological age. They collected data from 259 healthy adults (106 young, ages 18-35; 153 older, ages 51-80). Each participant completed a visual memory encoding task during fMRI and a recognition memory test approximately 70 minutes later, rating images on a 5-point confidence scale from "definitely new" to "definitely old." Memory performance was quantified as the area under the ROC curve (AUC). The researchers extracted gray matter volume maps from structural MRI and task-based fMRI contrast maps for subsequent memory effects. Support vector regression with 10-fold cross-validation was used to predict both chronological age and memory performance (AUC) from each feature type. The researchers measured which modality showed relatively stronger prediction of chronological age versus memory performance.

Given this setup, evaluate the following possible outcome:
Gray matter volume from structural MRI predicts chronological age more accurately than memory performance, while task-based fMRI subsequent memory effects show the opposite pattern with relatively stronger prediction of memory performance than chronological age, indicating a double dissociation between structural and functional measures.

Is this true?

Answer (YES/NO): YES